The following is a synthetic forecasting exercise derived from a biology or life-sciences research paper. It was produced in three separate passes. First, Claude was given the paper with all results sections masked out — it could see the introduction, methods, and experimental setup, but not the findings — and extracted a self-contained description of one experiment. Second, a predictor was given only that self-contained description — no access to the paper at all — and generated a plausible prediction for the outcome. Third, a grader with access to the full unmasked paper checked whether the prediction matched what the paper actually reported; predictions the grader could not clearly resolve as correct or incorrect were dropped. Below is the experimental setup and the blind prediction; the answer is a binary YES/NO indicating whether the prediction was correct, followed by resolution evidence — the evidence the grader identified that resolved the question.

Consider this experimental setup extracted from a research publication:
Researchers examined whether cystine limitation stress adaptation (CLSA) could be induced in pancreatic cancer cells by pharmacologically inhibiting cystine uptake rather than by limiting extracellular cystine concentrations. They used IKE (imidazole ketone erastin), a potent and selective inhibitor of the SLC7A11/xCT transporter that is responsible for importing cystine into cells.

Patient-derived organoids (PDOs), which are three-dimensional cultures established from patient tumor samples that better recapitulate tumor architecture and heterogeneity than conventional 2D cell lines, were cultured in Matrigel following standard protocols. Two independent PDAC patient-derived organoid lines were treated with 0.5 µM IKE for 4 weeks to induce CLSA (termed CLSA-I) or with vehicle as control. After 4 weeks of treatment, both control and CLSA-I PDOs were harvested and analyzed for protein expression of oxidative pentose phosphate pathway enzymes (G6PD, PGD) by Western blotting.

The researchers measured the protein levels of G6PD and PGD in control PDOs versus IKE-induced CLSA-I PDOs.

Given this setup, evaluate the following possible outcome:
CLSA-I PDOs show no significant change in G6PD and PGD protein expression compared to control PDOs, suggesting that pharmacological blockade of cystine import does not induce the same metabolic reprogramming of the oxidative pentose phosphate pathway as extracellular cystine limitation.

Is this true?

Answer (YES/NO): NO